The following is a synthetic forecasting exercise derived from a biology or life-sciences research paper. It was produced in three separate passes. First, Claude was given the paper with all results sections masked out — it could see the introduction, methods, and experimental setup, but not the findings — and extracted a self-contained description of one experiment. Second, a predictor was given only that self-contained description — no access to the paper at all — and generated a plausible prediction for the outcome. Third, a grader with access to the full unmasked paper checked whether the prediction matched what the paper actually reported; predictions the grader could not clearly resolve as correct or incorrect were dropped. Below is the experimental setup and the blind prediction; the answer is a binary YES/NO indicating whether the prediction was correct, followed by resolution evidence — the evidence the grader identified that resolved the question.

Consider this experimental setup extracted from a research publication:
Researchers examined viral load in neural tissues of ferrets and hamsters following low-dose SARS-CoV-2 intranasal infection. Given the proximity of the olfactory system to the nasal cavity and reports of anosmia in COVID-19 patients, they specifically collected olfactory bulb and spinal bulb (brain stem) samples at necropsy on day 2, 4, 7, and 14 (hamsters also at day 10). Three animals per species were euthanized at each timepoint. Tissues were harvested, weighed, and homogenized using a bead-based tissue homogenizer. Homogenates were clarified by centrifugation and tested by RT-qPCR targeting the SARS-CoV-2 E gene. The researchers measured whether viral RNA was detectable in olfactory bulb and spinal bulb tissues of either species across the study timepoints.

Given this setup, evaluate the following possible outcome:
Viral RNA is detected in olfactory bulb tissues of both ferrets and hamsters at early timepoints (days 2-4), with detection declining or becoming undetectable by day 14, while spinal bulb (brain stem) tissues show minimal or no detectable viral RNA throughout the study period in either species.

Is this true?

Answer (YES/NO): NO